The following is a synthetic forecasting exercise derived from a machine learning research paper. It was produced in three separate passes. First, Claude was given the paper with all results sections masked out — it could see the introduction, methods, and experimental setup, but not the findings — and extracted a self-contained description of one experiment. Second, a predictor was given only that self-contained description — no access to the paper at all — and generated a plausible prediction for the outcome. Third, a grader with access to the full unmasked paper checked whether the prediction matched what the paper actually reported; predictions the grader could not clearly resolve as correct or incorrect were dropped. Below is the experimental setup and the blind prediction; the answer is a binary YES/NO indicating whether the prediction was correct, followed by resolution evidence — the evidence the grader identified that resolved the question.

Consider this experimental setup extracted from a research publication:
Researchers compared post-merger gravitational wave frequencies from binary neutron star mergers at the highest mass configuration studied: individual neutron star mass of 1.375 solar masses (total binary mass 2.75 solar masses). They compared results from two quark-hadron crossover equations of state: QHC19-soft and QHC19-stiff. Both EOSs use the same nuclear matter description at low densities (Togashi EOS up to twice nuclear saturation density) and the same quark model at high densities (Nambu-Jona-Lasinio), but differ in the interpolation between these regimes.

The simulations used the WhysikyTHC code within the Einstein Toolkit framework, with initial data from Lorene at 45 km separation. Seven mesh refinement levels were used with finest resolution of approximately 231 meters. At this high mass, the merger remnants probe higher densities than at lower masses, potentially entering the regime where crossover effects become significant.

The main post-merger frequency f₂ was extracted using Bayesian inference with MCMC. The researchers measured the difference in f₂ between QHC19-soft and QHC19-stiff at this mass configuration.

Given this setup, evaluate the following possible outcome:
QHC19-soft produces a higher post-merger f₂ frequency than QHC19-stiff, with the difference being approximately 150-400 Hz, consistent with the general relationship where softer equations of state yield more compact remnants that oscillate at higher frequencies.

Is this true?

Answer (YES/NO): NO